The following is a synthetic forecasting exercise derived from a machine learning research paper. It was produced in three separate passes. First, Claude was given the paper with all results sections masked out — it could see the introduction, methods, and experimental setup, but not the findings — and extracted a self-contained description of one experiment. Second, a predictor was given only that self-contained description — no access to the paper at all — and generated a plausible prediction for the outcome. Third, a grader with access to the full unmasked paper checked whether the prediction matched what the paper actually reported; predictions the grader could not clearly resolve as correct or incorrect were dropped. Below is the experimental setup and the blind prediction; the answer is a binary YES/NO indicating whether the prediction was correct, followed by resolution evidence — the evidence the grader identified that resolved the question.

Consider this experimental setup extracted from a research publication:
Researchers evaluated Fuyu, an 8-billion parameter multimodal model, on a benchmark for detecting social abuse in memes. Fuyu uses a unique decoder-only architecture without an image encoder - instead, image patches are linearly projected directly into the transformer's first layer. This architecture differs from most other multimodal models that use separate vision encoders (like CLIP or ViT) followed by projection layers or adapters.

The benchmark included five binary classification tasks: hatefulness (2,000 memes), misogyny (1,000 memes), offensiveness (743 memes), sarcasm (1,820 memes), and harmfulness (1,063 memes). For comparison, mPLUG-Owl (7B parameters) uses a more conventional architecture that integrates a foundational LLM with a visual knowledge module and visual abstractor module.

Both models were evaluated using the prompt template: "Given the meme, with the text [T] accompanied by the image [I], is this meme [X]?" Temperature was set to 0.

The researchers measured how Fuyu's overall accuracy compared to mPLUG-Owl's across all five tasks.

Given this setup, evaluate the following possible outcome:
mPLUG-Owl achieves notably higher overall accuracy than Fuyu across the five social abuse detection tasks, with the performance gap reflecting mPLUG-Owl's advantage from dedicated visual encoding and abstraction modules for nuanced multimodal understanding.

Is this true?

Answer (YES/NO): YES